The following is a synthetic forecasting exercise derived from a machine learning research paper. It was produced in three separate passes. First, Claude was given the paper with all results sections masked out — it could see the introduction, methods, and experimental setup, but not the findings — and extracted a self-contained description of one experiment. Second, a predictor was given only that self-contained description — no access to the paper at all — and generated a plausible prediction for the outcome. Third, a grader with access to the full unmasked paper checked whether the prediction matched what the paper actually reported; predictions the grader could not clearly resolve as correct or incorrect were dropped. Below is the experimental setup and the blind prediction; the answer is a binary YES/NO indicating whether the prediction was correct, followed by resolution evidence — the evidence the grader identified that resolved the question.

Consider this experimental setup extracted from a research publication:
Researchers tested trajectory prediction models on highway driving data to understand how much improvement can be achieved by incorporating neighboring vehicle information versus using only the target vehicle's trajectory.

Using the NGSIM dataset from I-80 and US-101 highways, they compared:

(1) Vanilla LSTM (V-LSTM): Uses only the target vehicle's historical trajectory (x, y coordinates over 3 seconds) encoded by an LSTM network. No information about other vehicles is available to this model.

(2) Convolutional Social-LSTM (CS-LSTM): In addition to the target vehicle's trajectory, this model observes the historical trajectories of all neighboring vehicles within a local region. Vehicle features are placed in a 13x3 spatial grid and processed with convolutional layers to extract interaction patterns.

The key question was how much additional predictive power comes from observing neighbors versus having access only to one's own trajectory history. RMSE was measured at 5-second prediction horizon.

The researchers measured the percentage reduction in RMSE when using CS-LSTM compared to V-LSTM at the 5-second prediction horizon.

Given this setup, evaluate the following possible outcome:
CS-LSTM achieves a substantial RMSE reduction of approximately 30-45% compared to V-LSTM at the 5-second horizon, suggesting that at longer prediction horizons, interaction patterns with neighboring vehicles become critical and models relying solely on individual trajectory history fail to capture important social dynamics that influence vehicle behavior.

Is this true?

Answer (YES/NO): YES